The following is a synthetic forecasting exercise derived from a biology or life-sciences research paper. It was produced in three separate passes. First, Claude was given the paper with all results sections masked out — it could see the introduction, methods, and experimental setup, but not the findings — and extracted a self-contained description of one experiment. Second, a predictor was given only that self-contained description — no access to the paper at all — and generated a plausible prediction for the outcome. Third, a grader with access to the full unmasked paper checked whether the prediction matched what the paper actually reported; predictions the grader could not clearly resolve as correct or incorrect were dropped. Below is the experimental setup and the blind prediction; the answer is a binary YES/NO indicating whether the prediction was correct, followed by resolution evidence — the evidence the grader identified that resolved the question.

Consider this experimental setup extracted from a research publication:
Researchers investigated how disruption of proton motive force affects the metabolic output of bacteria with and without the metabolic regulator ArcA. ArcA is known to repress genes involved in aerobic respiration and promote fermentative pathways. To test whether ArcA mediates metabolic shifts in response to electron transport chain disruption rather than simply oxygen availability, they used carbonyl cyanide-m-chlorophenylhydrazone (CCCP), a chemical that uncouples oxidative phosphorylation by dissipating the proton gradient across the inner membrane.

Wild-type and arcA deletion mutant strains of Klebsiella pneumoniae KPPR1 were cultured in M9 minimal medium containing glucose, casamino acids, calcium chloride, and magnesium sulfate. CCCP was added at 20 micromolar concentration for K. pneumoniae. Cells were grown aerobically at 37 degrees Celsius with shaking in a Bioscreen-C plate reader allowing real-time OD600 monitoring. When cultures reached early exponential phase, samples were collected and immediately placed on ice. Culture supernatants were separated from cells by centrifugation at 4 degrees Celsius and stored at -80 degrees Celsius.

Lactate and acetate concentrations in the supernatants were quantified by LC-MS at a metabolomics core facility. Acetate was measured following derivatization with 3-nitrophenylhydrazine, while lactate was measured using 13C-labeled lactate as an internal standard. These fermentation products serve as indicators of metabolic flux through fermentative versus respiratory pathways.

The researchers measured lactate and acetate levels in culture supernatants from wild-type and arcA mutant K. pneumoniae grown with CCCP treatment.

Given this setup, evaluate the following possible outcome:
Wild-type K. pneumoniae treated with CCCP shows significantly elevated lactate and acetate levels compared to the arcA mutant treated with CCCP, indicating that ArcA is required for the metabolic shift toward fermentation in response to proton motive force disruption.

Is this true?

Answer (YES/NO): NO